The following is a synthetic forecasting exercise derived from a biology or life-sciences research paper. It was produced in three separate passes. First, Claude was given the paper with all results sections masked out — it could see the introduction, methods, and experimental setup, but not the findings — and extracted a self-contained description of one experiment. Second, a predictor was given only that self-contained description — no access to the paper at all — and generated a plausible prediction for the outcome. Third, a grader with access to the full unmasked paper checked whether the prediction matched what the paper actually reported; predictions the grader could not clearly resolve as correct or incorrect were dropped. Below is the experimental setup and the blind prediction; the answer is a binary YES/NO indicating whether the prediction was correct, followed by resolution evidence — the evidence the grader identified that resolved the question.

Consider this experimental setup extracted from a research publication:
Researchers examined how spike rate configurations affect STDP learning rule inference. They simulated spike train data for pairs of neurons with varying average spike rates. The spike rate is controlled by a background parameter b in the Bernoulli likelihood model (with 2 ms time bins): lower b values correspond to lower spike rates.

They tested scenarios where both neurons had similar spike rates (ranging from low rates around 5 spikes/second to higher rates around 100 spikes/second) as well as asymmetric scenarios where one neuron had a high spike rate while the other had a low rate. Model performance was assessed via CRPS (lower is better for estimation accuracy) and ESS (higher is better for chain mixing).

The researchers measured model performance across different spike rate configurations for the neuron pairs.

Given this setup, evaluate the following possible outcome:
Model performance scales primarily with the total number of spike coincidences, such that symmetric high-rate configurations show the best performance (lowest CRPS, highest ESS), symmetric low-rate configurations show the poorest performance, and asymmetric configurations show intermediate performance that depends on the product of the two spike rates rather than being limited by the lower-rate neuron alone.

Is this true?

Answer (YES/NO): NO